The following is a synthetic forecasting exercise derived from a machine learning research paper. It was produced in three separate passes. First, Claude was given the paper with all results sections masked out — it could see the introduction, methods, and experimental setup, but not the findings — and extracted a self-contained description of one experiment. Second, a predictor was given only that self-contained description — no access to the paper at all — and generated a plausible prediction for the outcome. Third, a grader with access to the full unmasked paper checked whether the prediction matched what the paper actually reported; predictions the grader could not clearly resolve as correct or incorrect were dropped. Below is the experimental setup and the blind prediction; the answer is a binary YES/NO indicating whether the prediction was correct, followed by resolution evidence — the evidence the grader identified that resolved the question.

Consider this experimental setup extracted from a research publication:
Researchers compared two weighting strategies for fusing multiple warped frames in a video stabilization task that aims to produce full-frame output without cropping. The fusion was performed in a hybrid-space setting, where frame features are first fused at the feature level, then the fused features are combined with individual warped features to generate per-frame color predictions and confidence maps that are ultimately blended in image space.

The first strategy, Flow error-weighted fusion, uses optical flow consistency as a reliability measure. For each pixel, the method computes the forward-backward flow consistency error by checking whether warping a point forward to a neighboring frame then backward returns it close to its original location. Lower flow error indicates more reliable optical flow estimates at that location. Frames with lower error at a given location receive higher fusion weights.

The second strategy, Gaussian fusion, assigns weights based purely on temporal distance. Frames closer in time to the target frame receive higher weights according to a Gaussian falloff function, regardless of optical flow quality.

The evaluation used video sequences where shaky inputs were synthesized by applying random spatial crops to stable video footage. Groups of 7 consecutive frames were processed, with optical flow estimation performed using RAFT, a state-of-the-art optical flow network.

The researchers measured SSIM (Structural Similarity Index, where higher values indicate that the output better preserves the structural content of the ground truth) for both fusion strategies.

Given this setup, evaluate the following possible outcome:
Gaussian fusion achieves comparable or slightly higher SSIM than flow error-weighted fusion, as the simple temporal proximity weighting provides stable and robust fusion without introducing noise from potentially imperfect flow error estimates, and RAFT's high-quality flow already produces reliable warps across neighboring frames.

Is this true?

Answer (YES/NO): NO